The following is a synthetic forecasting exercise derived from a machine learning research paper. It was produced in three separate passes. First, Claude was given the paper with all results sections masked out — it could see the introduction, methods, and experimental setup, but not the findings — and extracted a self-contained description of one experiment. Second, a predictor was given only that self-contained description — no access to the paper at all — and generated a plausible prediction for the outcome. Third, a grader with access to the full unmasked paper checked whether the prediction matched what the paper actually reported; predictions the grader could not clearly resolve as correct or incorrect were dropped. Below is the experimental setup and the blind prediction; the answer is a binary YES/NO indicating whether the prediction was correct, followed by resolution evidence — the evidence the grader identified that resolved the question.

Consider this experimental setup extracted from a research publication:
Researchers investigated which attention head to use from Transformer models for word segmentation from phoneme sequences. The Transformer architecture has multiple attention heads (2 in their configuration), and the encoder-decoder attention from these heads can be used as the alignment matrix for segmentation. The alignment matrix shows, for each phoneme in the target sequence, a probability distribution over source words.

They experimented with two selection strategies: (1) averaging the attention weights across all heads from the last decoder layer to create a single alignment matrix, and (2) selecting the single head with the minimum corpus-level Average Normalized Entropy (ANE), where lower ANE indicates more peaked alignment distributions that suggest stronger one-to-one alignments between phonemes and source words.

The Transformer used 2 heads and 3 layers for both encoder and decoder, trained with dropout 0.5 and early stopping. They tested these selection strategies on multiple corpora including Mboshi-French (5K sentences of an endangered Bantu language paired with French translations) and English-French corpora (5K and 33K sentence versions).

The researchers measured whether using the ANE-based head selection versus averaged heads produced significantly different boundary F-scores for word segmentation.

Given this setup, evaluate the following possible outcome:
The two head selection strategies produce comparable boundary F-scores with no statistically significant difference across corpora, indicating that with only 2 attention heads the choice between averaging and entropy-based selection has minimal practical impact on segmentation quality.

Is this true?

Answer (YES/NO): YES